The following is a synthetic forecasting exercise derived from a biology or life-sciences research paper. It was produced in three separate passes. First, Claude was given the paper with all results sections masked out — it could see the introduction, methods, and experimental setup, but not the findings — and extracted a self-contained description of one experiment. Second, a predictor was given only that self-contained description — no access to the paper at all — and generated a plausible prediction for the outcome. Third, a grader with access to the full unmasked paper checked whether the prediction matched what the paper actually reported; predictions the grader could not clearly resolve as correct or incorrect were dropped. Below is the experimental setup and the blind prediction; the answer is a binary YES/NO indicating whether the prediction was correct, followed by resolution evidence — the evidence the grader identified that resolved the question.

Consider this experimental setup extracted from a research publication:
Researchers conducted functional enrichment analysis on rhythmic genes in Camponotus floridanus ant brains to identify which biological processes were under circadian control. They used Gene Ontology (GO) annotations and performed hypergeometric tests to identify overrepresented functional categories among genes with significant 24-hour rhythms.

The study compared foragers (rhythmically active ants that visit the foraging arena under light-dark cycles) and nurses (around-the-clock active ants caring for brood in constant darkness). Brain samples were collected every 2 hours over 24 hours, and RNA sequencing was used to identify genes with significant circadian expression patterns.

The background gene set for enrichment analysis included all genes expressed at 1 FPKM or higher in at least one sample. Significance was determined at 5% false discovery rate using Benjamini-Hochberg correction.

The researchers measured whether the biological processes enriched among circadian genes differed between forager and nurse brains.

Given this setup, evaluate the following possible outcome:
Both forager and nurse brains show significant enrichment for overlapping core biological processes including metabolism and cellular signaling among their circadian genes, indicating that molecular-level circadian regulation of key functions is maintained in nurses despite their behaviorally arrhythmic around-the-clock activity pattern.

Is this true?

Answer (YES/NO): YES